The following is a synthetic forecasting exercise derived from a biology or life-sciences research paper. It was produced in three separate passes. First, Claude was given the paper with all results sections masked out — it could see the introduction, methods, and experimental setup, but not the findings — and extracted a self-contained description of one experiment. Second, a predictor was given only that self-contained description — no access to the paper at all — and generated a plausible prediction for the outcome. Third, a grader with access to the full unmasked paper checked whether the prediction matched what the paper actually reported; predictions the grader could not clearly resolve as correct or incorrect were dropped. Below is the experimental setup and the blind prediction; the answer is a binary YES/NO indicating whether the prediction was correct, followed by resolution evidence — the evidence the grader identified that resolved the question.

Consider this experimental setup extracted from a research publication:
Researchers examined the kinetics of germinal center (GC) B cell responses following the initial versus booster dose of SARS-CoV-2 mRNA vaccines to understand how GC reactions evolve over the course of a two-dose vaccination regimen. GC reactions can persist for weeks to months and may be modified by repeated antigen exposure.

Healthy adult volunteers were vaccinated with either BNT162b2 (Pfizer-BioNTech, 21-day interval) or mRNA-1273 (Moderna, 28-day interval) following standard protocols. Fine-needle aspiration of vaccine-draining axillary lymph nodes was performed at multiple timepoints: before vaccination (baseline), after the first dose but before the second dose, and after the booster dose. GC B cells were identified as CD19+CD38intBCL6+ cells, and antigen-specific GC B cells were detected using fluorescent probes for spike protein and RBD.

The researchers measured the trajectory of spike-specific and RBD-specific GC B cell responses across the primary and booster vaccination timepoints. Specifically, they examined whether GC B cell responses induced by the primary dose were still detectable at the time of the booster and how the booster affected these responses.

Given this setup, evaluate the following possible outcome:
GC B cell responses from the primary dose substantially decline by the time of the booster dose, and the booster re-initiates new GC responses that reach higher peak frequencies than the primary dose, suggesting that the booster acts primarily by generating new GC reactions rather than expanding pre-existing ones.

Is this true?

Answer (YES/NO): NO